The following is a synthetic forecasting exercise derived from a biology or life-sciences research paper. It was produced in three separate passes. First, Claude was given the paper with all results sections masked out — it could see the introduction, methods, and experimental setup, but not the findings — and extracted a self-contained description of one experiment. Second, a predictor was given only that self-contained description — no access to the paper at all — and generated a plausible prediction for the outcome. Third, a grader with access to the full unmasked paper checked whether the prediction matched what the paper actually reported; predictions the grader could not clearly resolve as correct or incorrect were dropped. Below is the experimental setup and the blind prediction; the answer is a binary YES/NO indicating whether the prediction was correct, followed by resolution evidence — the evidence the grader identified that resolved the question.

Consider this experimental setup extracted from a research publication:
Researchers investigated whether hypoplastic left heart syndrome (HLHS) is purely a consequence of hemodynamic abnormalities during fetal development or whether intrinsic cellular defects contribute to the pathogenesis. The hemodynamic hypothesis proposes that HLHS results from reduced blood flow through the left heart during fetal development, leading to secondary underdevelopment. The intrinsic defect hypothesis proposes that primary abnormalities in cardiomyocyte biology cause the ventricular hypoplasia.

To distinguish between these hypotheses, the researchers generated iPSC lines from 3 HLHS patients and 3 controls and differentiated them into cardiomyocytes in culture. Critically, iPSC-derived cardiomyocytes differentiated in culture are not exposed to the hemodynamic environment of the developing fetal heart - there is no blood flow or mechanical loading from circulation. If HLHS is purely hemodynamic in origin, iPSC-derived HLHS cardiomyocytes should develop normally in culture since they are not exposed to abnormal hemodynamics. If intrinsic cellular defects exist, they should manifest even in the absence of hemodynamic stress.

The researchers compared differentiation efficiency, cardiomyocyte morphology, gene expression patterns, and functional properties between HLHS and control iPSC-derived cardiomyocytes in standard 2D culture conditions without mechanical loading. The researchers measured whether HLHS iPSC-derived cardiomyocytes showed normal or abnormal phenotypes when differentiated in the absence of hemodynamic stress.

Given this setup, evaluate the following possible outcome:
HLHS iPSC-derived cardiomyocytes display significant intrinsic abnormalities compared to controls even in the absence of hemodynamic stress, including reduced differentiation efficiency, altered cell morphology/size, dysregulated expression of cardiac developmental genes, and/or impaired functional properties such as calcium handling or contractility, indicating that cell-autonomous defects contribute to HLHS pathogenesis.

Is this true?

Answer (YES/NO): YES